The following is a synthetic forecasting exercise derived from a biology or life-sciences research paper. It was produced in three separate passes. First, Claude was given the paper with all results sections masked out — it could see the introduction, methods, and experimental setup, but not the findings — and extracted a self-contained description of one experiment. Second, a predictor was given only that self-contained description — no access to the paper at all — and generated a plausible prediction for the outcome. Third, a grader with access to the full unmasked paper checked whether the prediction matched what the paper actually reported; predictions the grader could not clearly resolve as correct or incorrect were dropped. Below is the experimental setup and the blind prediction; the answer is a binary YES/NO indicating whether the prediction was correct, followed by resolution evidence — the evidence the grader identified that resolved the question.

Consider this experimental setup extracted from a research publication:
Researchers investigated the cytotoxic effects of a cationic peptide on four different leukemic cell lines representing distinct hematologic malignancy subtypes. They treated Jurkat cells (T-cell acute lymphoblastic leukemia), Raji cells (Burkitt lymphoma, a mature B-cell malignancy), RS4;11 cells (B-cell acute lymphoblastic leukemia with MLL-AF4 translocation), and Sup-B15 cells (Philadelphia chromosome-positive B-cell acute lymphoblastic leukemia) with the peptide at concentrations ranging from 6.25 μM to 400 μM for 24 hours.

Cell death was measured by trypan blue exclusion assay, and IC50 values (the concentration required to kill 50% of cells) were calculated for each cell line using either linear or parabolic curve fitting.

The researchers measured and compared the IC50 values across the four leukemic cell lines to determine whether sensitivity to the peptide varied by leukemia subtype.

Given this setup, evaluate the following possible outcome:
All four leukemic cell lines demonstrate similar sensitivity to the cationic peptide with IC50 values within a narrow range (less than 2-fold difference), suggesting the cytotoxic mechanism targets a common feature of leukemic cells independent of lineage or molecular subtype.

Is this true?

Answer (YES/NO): NO